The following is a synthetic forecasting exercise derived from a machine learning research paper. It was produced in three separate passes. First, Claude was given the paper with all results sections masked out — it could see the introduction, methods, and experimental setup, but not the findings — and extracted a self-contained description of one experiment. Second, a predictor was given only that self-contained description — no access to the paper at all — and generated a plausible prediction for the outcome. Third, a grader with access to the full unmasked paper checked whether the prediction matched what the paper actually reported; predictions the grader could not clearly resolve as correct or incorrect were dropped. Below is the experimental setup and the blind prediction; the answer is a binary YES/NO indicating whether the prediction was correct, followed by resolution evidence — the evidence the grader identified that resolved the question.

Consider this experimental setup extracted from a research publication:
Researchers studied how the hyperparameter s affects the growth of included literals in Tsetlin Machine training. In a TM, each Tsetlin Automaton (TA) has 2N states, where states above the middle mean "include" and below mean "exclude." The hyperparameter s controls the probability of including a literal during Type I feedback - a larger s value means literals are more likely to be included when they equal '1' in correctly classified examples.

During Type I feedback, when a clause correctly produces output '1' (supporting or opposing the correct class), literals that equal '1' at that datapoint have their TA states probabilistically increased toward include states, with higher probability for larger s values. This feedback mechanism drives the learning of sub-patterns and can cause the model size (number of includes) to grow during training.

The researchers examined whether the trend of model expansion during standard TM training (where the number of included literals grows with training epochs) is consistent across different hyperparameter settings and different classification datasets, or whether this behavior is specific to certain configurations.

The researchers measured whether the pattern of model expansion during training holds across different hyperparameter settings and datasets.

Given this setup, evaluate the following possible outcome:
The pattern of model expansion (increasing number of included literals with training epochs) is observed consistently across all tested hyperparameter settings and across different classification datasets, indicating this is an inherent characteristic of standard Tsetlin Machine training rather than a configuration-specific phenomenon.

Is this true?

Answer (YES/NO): YES